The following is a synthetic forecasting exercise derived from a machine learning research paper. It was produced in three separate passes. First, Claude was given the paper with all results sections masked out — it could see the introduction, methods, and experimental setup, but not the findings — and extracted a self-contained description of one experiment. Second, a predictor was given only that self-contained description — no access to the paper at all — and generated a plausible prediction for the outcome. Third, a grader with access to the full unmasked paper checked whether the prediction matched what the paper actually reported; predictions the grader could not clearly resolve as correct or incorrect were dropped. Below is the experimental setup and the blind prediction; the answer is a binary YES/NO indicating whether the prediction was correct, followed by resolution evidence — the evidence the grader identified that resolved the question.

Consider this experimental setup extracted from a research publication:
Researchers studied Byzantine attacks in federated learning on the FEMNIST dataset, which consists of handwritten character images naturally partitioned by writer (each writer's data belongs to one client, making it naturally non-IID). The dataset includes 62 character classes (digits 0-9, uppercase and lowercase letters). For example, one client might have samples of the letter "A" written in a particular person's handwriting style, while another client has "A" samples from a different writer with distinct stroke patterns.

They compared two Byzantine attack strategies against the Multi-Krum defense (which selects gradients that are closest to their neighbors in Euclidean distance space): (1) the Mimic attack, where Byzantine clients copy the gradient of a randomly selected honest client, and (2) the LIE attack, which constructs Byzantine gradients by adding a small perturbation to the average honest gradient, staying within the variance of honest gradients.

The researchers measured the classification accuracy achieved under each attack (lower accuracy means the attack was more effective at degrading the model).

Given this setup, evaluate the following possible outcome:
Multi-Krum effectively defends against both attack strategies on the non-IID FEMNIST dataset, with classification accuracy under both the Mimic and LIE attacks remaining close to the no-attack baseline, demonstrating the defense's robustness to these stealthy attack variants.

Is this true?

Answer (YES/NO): NO